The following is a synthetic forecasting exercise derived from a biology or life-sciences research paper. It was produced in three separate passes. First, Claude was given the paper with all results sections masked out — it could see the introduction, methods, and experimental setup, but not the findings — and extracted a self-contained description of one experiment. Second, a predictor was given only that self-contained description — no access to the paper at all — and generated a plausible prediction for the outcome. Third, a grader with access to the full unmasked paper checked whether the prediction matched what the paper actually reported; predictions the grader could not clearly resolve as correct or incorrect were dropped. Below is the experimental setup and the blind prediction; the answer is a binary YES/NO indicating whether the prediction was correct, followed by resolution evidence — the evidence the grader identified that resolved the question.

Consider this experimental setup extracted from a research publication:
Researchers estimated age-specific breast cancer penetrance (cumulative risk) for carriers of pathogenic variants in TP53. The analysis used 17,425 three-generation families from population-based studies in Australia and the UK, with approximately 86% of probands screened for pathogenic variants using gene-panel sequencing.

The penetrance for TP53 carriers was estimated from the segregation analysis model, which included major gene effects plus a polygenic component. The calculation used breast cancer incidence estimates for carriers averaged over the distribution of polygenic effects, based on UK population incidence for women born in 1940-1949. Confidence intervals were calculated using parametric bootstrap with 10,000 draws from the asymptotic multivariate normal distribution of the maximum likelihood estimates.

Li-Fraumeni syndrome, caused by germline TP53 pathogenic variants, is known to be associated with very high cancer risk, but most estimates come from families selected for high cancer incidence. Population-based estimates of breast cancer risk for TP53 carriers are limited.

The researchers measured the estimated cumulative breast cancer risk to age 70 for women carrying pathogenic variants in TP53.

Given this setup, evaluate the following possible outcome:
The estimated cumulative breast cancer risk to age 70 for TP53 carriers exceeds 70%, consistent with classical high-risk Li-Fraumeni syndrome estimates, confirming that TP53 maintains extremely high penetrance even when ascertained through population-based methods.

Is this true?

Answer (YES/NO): NO